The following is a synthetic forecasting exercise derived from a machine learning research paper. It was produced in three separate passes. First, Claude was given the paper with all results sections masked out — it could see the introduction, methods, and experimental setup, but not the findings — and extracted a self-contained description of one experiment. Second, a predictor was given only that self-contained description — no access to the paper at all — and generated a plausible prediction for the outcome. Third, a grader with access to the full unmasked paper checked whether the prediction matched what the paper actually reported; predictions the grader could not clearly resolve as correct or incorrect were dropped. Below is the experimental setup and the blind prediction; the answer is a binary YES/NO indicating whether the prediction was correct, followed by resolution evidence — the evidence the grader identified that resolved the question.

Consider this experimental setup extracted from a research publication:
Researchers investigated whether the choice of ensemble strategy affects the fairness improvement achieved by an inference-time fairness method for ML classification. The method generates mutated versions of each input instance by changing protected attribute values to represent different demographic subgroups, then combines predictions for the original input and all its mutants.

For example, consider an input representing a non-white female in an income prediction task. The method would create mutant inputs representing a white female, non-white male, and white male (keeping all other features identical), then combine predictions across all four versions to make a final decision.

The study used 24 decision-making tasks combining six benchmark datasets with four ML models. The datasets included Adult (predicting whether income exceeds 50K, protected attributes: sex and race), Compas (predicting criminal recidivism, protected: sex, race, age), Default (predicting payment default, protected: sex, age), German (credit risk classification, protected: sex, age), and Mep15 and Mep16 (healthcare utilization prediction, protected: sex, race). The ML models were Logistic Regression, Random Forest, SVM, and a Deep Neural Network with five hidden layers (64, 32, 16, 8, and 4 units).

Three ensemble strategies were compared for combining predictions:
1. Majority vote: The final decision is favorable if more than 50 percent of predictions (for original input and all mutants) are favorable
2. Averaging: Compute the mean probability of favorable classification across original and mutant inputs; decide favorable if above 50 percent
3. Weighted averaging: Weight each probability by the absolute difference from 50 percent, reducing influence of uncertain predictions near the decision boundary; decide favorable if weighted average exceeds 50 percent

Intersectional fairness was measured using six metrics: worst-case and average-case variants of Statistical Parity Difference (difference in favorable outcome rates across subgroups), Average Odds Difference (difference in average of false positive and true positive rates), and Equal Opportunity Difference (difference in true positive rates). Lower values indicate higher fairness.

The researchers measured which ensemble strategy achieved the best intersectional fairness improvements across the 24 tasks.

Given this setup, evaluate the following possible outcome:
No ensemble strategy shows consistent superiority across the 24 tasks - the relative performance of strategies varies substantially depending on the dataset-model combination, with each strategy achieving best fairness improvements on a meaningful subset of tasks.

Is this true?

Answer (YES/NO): NO